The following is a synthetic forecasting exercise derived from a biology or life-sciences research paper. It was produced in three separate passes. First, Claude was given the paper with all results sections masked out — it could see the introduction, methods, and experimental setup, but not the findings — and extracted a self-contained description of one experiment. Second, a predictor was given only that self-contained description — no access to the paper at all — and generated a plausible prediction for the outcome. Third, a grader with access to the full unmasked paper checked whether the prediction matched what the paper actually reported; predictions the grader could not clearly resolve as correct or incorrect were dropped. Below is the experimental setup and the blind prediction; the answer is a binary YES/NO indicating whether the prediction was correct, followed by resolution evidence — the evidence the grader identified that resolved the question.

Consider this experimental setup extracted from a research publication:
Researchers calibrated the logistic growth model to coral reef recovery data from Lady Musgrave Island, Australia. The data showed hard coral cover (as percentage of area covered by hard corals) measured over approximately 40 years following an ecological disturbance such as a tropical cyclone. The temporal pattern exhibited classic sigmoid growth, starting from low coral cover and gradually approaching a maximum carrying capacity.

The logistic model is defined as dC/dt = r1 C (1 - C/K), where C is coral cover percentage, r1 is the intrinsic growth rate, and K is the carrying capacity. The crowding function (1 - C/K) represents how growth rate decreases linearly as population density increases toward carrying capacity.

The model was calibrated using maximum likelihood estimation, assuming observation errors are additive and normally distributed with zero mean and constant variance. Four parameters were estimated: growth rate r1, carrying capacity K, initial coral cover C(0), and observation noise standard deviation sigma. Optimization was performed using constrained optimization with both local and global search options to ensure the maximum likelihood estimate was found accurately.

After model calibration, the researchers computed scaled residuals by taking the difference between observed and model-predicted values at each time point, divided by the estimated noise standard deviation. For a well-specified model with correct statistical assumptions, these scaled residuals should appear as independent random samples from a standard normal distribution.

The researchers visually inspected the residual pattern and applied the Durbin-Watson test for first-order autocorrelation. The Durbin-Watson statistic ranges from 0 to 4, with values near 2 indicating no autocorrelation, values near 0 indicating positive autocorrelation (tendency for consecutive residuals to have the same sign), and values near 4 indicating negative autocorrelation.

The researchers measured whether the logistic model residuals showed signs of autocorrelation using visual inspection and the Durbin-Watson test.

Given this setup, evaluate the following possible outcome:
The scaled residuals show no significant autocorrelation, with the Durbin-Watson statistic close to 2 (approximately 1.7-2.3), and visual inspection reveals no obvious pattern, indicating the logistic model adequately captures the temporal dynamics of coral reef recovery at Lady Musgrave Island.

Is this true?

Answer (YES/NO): YES